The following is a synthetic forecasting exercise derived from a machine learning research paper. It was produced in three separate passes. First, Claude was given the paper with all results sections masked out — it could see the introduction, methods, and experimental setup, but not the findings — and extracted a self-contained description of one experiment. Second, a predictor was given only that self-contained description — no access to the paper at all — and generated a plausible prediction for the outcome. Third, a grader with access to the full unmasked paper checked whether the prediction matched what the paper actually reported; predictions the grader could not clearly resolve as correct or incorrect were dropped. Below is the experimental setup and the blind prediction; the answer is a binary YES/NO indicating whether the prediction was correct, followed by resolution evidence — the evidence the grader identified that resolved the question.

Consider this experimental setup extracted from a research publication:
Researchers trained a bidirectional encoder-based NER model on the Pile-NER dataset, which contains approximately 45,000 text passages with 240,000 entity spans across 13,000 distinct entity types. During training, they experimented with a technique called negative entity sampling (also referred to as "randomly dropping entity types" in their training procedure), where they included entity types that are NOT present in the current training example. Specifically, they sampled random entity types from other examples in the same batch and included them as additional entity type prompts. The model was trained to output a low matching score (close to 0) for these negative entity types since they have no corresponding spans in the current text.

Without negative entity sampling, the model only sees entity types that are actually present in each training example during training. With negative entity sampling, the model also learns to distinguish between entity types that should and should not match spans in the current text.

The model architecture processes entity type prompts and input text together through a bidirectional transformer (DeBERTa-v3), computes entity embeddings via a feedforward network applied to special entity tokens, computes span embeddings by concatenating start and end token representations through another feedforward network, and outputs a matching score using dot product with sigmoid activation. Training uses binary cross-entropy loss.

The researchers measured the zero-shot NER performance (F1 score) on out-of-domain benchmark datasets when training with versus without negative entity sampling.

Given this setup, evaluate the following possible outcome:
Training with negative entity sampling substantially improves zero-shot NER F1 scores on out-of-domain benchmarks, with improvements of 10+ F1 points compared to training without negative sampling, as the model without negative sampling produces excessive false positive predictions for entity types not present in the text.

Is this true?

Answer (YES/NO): NO